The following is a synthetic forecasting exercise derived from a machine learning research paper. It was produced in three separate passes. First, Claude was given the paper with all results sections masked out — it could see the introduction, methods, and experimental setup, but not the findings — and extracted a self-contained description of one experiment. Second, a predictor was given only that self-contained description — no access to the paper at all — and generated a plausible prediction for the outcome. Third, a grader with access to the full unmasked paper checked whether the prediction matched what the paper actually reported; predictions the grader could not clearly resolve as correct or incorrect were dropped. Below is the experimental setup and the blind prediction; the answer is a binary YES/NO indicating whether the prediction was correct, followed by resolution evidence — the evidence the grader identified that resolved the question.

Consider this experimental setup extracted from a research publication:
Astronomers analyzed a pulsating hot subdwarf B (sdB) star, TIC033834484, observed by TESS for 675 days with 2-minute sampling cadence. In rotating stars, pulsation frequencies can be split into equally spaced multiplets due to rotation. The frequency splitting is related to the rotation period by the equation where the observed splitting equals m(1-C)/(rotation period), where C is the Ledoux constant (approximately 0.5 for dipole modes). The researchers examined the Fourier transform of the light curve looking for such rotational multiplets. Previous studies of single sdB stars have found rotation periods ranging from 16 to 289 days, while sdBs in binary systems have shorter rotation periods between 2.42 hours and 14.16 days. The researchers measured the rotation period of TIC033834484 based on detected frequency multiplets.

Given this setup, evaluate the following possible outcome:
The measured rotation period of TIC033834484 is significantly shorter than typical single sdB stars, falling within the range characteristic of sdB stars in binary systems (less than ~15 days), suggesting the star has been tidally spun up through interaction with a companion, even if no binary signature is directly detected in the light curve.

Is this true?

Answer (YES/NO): NO